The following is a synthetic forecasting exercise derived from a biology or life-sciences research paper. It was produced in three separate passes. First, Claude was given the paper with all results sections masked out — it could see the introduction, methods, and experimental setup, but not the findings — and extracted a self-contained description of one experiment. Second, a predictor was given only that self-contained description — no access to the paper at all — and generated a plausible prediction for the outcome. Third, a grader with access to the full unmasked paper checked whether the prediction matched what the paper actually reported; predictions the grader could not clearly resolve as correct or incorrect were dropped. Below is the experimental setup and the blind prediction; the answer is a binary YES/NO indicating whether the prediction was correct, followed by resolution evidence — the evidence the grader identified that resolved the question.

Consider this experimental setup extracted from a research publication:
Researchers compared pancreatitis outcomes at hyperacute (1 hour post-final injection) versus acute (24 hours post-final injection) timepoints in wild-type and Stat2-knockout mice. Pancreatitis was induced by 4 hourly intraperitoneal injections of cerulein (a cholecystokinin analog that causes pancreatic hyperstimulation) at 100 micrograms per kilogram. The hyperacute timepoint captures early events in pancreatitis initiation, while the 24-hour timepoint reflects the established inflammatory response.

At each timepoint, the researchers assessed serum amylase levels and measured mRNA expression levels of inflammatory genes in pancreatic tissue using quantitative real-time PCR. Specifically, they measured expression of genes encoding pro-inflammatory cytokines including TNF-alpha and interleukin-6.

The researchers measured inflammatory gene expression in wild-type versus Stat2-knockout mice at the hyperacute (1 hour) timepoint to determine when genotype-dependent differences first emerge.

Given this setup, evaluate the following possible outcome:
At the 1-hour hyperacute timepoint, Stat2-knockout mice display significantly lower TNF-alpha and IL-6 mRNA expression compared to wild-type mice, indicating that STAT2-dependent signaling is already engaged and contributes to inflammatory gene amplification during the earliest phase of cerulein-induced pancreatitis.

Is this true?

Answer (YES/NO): YES